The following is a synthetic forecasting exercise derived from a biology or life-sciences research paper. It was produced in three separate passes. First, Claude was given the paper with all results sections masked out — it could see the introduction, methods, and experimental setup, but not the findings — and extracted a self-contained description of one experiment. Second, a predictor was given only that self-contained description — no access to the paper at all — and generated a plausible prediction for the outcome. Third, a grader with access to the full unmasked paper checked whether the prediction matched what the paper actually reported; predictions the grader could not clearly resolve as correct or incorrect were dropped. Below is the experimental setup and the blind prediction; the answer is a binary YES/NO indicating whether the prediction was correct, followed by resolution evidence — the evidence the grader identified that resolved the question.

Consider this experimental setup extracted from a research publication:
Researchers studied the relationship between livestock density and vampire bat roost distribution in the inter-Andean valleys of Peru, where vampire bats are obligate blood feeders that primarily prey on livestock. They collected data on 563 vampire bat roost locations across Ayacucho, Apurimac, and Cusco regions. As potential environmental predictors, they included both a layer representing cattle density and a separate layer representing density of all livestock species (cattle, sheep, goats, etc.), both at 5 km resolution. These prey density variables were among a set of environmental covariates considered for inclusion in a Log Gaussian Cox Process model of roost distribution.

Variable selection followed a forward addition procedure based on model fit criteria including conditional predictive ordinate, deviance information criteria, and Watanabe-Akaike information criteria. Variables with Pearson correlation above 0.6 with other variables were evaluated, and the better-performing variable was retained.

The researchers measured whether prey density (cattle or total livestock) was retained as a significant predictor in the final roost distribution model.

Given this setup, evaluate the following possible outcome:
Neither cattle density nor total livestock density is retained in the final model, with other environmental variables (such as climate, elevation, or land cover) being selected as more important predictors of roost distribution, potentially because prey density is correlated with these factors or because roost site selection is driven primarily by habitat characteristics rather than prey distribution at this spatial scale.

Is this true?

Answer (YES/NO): YES